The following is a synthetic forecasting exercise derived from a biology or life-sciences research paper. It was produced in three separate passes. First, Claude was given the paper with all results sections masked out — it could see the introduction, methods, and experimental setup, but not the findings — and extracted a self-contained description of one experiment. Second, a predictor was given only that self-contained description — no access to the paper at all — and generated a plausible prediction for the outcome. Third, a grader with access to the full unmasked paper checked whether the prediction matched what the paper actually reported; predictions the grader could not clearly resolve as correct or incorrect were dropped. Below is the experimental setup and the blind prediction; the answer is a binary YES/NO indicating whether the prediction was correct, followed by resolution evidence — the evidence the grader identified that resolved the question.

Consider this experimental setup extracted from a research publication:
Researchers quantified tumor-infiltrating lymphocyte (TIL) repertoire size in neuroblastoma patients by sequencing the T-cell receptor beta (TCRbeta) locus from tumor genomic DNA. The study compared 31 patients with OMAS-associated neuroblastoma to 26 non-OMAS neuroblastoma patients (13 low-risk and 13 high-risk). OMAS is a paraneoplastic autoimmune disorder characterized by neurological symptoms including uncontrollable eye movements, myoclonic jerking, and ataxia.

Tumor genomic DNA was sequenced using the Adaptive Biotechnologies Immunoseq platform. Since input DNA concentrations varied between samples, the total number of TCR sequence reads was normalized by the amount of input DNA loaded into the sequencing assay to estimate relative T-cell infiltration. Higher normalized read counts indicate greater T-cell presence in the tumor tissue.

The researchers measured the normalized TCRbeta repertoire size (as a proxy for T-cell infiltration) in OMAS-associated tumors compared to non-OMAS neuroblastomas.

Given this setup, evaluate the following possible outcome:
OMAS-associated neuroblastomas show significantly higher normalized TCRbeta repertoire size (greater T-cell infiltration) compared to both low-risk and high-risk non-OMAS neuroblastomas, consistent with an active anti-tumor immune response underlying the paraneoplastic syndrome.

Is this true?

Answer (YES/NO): NO